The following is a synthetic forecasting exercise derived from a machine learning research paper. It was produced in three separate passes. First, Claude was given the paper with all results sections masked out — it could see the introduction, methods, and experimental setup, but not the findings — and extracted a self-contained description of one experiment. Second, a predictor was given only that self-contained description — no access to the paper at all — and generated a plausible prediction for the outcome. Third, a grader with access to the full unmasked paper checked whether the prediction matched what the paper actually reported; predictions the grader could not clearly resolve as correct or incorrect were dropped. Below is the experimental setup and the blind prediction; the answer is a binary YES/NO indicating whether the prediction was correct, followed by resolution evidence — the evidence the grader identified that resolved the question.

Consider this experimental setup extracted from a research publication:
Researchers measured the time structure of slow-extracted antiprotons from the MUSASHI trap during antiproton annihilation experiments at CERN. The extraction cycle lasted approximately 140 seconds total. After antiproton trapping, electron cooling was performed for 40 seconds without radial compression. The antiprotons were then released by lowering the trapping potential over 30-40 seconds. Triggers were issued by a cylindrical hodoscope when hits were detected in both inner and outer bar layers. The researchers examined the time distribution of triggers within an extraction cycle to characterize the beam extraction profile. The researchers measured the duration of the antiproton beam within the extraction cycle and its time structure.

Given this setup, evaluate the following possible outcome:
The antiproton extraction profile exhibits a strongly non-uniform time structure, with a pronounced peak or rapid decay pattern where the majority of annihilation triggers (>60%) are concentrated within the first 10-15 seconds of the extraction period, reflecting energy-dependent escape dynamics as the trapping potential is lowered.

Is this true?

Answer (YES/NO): NO